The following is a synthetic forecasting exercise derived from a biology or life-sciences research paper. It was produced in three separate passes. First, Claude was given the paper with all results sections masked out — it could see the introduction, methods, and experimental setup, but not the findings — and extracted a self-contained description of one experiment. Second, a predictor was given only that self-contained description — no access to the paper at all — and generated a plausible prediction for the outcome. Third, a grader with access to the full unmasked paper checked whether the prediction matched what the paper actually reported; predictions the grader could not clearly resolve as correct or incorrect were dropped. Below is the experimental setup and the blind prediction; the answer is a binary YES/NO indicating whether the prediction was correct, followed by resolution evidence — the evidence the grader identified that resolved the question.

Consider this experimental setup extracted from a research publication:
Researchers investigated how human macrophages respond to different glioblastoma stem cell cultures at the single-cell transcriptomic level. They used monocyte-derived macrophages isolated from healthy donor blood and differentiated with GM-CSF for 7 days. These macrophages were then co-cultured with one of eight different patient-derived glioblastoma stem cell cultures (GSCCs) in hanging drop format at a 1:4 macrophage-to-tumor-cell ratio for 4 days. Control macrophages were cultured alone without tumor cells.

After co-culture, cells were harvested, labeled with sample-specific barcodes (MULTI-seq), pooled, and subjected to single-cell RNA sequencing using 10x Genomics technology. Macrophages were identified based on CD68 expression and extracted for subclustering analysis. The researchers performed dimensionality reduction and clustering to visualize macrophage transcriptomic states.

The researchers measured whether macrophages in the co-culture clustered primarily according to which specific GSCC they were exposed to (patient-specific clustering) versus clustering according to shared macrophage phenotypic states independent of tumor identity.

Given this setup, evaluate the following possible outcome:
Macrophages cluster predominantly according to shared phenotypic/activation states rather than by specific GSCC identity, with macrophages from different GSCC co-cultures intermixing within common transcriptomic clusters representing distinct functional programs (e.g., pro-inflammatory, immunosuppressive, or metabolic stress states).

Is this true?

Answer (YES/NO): YES